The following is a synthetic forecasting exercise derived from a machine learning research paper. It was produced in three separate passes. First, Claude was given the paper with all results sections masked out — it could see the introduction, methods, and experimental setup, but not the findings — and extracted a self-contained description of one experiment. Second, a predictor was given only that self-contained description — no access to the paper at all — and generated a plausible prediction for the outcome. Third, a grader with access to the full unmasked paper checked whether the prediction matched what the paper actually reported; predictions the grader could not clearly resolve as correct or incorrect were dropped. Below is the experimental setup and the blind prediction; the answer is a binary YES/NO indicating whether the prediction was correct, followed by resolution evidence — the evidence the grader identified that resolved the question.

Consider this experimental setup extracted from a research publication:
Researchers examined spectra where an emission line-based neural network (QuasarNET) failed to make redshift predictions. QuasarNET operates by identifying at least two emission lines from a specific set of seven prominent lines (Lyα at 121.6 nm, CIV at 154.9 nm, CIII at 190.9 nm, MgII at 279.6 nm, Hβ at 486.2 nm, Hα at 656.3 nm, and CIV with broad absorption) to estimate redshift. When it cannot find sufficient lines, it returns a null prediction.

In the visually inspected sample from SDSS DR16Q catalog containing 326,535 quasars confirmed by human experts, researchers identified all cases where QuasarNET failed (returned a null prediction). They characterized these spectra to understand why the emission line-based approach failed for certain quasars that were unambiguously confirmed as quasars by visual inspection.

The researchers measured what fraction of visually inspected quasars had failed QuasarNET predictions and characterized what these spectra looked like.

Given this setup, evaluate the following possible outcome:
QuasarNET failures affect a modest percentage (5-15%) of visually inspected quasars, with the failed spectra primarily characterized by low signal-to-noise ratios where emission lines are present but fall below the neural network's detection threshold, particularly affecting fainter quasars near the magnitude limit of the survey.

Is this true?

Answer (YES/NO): NO